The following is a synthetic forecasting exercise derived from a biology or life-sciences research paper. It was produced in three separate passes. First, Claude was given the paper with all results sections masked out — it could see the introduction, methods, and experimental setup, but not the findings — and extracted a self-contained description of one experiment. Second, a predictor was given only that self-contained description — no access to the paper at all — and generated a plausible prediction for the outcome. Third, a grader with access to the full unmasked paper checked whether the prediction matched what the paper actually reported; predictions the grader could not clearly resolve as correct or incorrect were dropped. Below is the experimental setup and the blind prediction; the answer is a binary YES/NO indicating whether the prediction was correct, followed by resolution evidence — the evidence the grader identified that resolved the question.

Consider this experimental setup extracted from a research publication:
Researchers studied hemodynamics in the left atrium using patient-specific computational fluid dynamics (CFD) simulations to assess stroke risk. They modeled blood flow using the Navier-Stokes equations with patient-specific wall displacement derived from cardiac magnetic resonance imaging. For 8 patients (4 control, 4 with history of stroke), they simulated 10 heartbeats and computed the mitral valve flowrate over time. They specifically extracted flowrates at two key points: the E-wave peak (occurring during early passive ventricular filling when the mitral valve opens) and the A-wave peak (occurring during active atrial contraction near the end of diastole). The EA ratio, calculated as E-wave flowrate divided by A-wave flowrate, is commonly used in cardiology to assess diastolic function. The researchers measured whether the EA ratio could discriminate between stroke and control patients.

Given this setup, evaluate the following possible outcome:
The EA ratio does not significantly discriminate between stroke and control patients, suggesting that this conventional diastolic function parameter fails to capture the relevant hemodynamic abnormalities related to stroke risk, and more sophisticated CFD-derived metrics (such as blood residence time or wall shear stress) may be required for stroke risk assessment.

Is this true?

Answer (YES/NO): YES